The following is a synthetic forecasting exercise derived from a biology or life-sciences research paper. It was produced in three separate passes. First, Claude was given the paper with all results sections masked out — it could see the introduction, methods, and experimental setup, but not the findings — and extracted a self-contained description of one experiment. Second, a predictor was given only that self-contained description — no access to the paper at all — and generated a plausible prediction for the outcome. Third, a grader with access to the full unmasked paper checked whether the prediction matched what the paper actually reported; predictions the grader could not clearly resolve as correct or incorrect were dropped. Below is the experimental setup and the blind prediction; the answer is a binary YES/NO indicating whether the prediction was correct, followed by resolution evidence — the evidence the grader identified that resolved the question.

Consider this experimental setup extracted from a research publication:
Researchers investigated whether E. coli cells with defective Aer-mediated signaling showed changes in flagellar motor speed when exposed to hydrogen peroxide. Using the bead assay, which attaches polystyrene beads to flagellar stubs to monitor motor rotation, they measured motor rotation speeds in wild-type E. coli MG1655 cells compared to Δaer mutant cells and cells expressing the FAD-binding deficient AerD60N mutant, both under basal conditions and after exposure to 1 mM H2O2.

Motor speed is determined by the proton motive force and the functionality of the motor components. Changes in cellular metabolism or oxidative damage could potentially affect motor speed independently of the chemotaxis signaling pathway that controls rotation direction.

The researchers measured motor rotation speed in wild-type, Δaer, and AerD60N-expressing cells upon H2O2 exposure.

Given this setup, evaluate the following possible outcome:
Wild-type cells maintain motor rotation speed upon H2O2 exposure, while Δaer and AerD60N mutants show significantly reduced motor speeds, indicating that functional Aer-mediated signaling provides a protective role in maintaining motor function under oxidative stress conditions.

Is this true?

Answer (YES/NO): NO